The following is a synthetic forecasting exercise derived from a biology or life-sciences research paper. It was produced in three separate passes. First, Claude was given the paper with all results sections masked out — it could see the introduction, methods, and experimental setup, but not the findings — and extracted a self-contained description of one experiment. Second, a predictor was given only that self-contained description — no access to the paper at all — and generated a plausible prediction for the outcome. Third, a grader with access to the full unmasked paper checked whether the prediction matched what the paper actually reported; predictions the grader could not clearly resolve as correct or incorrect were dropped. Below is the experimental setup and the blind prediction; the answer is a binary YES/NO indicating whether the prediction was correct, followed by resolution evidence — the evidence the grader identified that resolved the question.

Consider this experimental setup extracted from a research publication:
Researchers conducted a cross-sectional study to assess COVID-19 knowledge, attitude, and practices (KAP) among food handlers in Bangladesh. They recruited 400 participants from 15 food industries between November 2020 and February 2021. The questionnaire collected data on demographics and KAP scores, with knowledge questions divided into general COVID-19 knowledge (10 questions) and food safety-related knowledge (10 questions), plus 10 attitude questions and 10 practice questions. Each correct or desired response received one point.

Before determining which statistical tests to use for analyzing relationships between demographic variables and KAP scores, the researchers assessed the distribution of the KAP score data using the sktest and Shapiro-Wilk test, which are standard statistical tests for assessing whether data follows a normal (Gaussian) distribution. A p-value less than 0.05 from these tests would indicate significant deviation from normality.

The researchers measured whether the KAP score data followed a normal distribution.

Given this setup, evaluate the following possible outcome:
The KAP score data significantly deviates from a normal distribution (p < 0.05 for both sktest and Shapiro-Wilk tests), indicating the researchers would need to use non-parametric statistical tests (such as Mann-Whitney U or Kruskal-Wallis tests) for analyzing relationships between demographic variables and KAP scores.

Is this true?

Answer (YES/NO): YES